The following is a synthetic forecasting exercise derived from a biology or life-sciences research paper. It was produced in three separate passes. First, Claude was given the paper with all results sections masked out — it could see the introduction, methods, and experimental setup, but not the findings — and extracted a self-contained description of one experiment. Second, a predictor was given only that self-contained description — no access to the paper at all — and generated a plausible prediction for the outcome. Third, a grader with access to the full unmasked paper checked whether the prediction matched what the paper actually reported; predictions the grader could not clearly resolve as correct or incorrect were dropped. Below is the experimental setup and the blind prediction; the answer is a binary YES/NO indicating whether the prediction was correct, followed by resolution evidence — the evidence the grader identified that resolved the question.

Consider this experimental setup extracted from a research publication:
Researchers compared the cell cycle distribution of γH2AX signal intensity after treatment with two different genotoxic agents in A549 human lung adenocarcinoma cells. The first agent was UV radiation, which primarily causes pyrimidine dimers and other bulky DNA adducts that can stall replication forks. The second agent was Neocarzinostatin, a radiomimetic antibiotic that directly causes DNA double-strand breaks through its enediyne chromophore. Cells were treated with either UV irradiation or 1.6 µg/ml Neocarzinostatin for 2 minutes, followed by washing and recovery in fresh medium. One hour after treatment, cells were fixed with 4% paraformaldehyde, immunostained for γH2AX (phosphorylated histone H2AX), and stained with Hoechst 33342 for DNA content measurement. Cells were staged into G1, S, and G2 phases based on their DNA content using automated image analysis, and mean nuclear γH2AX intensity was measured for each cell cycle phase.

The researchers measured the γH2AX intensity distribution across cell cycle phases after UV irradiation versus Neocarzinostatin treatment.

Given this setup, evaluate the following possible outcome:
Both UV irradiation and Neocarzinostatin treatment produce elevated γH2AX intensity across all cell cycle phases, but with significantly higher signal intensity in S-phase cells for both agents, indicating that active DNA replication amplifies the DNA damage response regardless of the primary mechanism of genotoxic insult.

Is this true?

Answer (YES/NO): NO